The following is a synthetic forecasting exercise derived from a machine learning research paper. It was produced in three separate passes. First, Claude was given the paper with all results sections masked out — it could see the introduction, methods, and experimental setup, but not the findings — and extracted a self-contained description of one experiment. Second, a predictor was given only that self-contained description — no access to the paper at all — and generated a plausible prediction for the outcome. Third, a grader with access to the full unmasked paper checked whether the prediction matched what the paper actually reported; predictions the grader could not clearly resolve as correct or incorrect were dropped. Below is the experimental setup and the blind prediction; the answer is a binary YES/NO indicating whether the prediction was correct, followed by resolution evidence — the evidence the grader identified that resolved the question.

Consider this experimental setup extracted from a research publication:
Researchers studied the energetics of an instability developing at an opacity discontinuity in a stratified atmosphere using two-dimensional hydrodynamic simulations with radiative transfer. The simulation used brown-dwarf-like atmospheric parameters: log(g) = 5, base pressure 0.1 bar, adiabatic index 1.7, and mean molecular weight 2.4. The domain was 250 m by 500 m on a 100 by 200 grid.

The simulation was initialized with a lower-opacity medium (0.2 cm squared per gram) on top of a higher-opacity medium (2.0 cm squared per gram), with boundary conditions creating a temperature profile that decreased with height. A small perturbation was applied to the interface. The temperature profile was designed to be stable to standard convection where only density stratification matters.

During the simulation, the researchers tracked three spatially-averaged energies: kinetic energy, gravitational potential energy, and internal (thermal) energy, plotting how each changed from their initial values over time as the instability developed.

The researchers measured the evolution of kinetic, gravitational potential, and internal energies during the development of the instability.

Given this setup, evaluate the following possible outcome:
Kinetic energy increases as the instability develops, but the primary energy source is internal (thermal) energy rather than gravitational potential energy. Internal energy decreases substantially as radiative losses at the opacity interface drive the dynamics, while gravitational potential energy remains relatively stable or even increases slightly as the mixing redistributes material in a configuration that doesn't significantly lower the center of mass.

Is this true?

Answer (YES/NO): NO